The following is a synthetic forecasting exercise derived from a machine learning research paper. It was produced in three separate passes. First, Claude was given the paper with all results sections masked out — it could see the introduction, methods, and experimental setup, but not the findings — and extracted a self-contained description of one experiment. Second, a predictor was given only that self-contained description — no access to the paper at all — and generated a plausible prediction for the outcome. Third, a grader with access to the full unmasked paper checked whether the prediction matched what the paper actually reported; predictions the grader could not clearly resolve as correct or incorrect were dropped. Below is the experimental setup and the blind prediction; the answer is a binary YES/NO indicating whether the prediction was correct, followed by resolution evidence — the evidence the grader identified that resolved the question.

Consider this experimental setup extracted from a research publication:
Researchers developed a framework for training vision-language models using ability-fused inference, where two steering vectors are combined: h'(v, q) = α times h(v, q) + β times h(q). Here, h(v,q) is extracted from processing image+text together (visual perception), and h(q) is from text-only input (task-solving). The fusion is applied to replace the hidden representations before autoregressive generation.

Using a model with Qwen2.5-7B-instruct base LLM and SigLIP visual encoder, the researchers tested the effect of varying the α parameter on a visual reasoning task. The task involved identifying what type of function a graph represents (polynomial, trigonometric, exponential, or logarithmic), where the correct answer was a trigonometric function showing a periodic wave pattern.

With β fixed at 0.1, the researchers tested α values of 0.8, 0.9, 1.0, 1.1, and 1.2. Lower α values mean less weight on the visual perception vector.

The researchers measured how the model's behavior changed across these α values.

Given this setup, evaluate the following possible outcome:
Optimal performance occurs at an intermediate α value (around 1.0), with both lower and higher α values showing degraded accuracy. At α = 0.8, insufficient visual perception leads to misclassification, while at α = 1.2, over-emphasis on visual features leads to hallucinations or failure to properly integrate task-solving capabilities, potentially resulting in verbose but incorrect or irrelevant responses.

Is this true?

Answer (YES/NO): NO